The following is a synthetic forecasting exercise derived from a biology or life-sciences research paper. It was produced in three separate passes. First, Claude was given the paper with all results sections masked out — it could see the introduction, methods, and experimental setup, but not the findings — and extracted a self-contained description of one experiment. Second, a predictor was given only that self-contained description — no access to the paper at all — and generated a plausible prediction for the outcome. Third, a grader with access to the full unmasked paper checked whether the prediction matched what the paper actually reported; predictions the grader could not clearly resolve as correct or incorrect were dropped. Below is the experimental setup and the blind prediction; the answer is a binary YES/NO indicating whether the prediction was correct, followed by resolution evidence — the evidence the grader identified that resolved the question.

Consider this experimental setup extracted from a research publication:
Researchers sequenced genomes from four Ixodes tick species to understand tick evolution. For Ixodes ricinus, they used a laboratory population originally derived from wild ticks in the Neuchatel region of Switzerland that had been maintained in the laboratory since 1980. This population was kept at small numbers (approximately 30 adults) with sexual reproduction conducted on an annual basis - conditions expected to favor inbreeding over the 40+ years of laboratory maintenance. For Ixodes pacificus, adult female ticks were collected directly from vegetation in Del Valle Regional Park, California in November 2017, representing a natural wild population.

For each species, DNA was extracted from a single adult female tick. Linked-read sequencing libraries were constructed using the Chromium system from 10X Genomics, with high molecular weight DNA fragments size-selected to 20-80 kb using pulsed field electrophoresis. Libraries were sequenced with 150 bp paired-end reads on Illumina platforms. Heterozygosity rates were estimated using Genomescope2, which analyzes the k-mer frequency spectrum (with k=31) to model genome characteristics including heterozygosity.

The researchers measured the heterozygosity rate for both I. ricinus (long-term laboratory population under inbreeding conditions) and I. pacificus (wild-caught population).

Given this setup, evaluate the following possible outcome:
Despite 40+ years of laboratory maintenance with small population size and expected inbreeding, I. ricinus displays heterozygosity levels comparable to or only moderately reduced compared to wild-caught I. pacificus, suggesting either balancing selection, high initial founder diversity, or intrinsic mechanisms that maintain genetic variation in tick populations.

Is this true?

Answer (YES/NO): NO